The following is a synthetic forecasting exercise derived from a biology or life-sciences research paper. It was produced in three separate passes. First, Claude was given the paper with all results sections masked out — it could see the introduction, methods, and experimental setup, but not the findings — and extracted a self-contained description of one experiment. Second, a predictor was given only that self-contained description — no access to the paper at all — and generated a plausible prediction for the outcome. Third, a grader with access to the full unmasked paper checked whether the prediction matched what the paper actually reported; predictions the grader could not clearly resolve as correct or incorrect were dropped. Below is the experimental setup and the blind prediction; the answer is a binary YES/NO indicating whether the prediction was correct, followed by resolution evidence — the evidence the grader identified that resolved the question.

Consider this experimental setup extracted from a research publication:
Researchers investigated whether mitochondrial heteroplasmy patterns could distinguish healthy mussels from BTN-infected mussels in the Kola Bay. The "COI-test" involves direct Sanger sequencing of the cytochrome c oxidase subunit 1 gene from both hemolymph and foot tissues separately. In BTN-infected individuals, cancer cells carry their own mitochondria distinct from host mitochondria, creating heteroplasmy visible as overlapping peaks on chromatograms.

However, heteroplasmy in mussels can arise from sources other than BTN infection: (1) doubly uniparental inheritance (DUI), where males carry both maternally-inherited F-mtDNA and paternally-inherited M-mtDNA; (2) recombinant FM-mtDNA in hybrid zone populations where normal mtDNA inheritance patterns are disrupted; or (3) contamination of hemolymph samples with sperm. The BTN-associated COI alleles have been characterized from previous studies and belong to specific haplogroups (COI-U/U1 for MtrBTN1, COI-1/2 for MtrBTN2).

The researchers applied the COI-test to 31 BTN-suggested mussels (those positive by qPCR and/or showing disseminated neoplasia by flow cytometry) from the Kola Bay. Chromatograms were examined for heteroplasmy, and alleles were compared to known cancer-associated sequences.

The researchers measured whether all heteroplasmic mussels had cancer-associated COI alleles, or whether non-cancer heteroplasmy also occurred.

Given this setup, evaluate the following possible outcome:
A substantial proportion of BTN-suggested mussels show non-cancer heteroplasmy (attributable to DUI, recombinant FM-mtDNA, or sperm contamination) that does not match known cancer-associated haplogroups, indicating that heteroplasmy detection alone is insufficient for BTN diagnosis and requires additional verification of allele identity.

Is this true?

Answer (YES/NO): YES